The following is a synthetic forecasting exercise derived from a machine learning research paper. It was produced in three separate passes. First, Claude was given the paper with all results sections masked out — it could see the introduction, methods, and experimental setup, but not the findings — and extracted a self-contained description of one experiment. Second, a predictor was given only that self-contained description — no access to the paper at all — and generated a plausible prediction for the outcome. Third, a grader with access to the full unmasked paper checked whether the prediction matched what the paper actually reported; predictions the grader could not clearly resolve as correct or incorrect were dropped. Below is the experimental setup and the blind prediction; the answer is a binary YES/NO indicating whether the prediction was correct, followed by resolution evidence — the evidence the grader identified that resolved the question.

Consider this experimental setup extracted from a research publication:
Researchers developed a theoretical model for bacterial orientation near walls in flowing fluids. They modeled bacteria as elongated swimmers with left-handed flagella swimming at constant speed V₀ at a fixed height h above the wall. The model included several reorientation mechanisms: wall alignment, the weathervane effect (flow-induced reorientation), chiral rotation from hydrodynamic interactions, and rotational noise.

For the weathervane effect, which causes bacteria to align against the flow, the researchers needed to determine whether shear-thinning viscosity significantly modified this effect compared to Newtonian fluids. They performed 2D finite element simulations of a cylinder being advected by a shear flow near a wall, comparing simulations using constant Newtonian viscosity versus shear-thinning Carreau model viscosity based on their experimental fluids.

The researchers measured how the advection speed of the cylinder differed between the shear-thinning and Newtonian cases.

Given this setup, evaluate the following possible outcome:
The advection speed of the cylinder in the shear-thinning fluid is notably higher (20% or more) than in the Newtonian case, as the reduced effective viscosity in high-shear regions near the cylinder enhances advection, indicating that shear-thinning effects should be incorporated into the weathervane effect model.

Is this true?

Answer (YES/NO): NO